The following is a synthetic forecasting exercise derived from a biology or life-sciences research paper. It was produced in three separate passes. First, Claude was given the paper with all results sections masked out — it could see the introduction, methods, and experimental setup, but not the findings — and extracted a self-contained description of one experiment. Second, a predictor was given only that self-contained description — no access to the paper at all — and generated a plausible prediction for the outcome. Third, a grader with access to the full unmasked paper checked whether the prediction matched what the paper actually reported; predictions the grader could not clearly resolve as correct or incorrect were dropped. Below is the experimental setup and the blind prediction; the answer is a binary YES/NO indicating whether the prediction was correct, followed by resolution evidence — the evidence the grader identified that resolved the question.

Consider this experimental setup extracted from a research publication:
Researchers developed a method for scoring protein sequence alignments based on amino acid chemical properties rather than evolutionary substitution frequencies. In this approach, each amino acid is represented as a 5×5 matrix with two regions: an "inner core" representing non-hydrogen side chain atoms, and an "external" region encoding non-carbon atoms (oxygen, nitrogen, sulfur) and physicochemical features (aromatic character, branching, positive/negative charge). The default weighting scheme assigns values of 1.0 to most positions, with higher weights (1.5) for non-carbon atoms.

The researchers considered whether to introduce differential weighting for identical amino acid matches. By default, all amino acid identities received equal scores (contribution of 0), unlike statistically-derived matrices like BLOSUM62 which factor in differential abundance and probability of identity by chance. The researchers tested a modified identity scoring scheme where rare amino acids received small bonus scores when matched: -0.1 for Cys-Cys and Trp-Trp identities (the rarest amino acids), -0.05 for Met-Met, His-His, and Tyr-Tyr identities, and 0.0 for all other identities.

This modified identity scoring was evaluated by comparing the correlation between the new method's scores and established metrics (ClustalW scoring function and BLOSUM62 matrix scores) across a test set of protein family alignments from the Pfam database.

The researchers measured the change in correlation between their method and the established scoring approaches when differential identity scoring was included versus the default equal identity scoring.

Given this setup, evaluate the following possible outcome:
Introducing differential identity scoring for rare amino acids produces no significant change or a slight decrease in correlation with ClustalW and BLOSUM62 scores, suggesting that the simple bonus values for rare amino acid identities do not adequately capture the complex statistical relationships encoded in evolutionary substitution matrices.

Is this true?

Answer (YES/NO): NO